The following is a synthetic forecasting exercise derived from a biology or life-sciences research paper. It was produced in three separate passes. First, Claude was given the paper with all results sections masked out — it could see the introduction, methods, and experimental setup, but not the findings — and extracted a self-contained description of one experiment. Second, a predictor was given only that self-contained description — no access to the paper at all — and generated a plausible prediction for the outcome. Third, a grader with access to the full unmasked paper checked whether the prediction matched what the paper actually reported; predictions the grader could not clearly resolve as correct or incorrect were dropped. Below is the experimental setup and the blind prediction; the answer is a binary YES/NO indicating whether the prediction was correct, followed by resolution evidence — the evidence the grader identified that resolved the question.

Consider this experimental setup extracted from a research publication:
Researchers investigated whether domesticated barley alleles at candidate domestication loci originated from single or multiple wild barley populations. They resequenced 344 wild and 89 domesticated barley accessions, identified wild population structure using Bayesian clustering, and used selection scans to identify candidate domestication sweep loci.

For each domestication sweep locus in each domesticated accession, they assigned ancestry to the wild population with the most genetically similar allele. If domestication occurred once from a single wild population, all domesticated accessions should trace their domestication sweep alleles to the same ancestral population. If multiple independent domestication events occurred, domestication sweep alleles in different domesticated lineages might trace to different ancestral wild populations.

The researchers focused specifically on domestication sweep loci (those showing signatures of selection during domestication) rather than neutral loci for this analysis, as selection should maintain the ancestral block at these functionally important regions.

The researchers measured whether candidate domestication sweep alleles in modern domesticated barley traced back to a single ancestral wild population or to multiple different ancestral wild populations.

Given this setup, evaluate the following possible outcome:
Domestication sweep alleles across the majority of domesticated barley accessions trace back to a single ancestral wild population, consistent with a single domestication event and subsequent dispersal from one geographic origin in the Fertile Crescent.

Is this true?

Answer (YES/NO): NO